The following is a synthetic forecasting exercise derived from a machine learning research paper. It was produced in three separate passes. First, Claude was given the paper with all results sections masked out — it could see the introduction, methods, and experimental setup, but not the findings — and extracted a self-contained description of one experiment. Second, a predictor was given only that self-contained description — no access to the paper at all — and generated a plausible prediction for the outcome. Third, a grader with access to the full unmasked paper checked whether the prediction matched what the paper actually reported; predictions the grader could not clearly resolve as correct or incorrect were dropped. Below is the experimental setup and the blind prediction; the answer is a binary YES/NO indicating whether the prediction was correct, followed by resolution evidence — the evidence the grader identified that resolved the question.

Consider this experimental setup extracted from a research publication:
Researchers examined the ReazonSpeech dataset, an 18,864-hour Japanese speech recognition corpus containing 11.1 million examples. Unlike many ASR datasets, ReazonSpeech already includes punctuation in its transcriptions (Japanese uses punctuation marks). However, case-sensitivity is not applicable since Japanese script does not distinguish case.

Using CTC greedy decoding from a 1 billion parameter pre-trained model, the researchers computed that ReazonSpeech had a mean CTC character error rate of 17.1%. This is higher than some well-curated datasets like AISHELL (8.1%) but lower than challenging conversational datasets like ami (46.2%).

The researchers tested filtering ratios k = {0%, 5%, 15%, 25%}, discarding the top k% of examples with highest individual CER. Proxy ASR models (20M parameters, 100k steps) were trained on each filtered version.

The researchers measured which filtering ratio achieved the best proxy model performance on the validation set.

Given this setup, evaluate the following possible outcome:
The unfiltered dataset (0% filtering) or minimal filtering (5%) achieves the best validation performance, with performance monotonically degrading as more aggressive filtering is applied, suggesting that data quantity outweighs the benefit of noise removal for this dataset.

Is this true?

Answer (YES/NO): NO